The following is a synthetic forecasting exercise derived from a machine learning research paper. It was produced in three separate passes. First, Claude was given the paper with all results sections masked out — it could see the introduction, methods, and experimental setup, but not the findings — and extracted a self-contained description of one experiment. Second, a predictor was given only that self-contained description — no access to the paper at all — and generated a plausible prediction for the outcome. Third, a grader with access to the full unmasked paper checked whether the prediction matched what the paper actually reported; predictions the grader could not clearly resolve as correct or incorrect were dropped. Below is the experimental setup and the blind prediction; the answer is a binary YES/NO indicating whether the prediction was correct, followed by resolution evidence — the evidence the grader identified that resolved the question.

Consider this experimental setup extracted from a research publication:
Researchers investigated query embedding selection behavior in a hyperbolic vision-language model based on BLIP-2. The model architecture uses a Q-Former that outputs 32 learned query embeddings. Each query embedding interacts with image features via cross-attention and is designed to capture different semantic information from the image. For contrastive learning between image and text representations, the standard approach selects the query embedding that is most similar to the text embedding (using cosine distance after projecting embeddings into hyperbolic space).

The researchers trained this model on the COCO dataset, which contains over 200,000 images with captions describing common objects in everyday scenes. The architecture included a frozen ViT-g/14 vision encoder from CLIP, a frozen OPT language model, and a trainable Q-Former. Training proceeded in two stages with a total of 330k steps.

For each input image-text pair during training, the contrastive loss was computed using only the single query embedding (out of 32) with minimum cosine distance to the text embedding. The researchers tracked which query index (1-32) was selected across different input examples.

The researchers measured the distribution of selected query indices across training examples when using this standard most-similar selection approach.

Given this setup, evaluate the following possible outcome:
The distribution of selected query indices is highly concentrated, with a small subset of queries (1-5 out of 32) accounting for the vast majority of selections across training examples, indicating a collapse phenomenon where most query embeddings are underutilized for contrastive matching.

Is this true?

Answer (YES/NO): YES